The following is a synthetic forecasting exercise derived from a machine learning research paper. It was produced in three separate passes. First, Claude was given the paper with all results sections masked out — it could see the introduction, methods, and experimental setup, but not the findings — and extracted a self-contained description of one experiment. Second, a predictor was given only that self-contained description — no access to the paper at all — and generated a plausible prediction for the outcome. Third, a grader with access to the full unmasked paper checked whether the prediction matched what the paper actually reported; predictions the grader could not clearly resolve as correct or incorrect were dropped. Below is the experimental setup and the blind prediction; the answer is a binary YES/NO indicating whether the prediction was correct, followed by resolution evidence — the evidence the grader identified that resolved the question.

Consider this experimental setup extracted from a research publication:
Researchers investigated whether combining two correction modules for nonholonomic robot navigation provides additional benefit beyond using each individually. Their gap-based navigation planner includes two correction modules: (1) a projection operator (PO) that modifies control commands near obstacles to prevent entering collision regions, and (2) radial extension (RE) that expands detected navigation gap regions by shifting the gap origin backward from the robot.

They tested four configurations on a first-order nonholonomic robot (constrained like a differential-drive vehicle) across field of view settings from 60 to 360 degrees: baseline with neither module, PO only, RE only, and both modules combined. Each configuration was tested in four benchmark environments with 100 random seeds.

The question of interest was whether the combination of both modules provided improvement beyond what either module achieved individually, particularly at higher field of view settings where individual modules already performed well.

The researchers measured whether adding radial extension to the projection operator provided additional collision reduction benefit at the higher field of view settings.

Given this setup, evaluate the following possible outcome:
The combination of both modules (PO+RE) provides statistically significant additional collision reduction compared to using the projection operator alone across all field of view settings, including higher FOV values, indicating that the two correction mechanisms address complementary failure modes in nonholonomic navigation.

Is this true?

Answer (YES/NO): NO